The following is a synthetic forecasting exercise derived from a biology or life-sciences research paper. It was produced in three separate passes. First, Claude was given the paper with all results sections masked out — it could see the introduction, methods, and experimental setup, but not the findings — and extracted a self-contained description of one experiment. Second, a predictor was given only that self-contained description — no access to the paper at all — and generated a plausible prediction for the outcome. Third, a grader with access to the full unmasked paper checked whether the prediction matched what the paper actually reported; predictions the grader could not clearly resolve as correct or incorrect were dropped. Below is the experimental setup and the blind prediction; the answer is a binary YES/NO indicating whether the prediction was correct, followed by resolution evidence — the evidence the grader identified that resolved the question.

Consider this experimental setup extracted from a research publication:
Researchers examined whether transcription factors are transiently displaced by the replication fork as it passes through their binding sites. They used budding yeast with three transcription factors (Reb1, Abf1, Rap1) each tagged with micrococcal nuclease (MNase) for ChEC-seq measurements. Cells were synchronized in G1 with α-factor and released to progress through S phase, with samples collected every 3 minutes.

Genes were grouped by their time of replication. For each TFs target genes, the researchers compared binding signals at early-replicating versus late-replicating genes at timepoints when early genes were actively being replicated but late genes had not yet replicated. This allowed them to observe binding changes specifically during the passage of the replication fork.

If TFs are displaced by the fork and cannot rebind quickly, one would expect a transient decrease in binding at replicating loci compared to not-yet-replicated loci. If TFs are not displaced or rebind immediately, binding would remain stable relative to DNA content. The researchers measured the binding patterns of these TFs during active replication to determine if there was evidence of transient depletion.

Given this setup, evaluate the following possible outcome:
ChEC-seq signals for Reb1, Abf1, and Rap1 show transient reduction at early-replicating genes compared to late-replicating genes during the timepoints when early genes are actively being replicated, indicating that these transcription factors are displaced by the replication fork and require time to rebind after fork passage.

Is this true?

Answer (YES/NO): YES